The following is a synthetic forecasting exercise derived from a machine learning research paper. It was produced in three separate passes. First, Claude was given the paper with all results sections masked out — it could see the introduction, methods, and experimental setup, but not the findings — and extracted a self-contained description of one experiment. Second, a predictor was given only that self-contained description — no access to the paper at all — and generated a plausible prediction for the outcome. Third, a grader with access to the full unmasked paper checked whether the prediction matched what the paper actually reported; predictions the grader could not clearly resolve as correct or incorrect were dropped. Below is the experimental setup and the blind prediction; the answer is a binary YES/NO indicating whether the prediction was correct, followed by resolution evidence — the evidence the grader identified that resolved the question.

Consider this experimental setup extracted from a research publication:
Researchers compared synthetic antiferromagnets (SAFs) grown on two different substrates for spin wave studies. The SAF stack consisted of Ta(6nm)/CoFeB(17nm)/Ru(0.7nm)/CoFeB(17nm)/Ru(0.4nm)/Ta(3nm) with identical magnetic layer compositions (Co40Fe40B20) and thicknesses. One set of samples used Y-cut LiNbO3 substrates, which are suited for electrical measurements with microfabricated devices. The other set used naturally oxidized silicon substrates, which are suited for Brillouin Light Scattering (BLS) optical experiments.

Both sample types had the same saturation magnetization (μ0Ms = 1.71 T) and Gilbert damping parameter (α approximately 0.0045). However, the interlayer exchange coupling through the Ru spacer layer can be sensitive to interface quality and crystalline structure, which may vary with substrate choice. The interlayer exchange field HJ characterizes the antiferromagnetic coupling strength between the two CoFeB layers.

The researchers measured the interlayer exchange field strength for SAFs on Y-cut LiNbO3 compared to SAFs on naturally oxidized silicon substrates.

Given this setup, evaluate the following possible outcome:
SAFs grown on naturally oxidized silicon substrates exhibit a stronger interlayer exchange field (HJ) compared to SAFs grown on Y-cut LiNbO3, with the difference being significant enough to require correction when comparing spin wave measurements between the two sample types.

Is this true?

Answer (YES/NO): NO